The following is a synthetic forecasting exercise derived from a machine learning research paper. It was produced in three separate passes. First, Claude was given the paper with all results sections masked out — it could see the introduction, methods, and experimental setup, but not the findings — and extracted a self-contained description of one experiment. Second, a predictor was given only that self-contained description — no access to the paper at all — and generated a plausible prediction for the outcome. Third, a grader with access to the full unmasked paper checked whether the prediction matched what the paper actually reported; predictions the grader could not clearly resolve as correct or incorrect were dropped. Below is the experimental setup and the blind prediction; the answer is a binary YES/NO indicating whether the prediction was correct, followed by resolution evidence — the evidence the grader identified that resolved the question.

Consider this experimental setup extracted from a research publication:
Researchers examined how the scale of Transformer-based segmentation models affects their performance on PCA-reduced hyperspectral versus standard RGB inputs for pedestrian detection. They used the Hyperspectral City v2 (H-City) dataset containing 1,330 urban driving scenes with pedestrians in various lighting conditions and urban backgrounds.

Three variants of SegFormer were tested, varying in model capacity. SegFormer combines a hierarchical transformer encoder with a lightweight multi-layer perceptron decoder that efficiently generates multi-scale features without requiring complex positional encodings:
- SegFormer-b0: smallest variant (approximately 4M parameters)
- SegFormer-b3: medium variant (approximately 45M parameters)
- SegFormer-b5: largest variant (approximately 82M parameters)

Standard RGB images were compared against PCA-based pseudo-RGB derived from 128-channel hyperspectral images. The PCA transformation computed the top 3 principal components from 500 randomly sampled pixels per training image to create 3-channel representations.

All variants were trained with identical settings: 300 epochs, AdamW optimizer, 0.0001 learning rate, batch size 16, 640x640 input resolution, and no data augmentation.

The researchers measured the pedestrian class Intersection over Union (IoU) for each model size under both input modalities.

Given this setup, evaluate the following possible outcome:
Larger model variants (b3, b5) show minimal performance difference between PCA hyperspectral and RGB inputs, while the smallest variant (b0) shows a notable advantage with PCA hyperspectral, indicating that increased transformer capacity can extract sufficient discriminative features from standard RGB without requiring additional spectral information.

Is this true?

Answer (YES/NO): NO